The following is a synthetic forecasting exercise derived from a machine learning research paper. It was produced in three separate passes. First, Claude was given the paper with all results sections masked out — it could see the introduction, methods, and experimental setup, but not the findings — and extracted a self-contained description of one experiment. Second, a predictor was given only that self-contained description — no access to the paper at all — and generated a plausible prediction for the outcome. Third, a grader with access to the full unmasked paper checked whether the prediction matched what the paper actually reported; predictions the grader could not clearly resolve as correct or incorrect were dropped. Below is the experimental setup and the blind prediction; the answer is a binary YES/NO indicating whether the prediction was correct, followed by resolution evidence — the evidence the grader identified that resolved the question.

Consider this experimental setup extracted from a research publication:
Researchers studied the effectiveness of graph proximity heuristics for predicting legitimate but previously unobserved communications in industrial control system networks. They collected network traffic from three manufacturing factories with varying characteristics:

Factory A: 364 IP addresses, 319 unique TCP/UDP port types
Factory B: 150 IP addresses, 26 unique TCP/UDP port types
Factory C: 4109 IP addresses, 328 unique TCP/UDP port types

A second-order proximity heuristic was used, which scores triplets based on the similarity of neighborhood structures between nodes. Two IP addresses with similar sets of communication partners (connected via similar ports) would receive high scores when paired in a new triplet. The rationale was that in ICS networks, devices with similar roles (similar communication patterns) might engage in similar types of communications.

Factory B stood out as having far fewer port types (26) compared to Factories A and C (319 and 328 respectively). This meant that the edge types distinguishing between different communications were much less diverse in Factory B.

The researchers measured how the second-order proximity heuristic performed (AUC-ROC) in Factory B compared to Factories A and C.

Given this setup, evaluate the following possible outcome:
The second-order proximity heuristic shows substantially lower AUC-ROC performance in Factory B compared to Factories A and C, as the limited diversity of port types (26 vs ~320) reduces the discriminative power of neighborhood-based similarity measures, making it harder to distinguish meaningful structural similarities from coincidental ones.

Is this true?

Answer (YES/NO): YES